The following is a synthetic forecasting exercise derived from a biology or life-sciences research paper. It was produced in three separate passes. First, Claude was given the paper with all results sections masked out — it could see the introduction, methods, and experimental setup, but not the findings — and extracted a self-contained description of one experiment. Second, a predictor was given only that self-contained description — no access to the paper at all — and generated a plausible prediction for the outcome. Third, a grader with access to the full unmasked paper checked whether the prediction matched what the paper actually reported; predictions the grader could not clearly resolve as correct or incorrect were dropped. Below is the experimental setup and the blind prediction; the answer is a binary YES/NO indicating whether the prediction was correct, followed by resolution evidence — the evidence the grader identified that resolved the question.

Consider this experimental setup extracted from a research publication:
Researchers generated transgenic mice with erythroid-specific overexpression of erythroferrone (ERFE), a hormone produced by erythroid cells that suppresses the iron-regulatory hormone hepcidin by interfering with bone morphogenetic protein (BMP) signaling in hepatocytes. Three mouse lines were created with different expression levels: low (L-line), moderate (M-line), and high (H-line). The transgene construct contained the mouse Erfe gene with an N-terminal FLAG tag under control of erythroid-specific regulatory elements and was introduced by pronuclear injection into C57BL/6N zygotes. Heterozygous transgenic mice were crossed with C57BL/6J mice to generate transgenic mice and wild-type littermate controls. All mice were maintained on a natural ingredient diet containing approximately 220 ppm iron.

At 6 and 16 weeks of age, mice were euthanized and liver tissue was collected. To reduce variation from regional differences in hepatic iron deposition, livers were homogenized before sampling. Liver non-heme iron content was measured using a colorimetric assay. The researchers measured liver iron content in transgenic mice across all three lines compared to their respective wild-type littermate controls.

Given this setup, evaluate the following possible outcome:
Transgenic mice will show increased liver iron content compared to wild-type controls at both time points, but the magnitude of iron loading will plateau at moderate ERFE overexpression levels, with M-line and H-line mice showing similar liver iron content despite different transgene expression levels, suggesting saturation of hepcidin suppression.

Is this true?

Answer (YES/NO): NO